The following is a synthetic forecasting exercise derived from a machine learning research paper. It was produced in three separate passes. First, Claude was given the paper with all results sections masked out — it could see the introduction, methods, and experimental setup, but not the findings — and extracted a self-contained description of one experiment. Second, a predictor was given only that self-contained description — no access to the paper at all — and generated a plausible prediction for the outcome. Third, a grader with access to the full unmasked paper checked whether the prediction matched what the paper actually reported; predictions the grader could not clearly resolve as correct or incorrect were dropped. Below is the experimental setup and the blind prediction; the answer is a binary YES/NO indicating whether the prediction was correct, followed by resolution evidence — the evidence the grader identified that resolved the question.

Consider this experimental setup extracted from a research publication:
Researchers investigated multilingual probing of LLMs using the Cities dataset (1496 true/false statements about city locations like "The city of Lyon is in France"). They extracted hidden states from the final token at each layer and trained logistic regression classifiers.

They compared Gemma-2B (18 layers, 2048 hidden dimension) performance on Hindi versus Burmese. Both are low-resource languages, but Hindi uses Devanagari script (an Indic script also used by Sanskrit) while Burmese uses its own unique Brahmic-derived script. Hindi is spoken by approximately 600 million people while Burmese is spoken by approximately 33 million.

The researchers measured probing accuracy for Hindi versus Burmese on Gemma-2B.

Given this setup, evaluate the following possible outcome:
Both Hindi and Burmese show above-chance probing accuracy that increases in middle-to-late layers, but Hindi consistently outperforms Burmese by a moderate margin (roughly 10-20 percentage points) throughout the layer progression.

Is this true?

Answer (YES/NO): NO